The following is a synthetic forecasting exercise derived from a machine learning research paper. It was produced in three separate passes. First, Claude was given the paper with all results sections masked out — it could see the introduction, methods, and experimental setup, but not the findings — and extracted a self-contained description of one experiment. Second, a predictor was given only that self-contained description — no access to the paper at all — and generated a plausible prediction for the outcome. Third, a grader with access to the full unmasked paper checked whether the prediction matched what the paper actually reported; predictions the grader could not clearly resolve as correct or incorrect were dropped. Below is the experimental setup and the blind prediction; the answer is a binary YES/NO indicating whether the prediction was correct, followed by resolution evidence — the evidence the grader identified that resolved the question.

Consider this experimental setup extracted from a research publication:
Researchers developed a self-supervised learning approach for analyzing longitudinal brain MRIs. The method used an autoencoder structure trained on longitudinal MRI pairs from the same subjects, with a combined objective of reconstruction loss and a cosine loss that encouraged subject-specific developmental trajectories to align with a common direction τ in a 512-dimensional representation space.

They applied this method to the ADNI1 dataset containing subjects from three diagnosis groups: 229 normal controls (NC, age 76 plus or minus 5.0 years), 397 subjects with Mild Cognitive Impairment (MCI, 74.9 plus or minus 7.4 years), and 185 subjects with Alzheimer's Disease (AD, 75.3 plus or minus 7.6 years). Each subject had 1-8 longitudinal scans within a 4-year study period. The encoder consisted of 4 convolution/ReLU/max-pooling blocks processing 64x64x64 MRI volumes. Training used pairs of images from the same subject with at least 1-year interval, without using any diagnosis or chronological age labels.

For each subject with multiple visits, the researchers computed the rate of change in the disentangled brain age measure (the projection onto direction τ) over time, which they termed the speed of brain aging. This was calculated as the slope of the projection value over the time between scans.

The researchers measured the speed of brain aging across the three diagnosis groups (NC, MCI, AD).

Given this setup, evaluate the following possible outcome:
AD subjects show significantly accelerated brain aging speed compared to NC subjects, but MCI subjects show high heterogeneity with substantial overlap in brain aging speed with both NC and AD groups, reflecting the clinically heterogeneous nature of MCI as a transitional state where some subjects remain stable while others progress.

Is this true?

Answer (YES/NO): NO